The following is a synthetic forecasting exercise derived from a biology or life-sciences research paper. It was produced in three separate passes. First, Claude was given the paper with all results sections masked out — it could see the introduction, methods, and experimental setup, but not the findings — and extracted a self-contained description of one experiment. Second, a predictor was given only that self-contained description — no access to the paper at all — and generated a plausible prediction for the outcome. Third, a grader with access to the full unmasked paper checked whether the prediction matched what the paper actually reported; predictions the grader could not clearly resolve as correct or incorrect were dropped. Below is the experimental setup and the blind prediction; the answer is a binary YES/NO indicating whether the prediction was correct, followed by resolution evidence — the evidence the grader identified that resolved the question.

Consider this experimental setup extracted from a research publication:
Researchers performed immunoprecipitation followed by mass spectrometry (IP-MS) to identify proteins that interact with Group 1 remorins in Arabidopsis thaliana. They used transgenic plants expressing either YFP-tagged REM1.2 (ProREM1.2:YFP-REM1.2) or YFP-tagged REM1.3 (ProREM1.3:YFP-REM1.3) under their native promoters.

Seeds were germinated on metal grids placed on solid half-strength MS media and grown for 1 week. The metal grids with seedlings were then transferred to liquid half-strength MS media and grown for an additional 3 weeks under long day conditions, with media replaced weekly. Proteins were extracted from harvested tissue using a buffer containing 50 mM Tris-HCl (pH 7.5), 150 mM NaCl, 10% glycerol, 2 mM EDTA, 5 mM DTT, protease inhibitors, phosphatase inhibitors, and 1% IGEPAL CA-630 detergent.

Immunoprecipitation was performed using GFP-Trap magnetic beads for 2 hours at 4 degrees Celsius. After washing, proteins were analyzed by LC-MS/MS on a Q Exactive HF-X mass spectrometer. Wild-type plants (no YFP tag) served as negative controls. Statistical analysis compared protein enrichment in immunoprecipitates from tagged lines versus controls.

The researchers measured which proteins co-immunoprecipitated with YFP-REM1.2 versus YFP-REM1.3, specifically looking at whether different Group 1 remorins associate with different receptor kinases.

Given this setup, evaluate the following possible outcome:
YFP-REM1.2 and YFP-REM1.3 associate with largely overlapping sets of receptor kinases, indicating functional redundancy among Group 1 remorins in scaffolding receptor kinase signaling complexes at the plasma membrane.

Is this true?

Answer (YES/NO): NO